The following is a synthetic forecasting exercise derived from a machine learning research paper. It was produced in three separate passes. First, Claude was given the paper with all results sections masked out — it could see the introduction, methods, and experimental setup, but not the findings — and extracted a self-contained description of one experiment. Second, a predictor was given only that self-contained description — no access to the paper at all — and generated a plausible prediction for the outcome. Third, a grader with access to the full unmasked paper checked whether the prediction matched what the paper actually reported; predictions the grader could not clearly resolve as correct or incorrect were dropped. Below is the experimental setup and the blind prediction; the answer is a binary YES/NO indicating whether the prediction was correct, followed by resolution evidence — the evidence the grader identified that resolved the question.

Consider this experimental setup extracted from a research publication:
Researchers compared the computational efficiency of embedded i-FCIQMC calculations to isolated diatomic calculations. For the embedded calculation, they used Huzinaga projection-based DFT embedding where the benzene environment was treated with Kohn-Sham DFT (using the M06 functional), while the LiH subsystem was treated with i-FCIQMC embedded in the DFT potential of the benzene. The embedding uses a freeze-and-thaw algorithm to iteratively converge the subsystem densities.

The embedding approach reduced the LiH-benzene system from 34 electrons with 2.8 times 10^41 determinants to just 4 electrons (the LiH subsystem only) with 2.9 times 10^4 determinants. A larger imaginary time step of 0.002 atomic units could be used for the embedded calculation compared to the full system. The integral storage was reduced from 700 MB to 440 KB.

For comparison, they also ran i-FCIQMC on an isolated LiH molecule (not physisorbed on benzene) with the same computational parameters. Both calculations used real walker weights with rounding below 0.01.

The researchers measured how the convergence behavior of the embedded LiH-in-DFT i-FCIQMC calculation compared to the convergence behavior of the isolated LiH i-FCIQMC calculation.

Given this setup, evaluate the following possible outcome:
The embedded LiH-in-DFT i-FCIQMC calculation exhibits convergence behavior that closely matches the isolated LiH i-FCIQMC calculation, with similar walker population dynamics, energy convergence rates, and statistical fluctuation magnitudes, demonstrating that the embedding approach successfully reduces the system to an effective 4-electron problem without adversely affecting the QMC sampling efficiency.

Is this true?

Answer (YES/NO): YES